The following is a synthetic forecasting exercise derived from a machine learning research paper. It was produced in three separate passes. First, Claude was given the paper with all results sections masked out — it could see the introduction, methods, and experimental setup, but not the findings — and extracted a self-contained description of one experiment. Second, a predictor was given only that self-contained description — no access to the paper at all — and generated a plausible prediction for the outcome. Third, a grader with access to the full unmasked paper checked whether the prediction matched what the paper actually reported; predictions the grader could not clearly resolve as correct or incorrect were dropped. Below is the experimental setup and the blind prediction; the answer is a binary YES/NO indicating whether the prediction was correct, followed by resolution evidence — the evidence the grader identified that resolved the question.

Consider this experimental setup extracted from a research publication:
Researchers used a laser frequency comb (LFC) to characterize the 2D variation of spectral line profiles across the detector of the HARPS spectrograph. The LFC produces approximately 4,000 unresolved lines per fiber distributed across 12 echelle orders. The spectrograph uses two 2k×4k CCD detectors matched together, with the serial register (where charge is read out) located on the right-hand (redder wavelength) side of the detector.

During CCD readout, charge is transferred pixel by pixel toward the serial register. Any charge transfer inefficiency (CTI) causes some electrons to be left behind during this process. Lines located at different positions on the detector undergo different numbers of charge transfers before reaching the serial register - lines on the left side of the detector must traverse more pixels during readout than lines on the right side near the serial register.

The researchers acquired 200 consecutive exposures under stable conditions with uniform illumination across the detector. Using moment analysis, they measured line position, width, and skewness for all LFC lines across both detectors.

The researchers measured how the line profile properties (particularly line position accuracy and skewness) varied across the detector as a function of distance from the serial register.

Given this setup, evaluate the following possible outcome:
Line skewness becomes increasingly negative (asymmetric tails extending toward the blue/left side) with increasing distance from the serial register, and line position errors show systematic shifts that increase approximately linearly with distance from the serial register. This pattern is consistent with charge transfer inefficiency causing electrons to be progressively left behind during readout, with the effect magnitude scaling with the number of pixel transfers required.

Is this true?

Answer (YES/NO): YES